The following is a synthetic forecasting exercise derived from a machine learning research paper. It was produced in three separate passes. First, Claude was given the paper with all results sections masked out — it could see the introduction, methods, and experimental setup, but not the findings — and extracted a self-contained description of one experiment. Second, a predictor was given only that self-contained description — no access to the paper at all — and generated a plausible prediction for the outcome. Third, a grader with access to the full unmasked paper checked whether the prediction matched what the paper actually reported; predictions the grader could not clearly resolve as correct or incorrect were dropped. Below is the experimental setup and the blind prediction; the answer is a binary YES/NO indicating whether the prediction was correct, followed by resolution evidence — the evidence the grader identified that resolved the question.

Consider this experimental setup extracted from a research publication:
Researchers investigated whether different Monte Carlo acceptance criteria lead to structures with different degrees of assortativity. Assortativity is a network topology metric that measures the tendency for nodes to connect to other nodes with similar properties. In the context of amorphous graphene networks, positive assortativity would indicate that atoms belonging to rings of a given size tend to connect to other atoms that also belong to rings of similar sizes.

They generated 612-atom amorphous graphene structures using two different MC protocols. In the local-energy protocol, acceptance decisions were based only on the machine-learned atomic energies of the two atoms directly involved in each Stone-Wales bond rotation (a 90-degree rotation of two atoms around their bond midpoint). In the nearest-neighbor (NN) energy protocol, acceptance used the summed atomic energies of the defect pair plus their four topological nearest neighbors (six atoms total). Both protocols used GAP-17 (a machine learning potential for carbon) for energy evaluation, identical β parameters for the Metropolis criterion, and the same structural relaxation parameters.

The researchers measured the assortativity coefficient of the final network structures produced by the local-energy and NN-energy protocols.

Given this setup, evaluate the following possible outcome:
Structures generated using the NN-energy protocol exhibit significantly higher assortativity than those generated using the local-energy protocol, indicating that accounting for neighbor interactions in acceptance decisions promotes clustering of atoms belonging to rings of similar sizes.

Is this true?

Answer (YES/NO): NO